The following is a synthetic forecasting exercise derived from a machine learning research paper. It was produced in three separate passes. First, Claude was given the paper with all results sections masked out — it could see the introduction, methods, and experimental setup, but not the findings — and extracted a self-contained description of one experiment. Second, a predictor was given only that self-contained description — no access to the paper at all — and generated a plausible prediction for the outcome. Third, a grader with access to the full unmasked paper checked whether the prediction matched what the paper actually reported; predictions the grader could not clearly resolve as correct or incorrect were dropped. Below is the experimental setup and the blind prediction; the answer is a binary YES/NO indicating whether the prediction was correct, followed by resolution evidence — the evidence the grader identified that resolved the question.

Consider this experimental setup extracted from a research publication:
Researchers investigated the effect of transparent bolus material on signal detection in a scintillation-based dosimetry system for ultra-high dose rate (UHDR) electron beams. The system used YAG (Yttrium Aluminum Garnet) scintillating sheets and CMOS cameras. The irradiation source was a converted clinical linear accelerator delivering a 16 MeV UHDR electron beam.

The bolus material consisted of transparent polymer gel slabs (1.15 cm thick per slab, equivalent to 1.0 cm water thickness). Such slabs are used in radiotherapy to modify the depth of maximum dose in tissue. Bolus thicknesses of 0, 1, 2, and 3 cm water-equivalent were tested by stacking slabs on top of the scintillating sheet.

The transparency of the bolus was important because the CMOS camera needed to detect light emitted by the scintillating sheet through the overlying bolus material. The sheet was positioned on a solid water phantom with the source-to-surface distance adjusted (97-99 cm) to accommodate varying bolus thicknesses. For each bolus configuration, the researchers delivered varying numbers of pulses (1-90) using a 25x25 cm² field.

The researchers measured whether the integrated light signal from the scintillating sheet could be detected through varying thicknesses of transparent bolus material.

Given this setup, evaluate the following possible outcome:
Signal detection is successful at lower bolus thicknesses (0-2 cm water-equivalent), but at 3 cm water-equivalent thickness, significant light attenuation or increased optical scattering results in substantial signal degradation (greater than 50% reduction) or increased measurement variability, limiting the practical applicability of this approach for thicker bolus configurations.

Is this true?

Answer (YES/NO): NO